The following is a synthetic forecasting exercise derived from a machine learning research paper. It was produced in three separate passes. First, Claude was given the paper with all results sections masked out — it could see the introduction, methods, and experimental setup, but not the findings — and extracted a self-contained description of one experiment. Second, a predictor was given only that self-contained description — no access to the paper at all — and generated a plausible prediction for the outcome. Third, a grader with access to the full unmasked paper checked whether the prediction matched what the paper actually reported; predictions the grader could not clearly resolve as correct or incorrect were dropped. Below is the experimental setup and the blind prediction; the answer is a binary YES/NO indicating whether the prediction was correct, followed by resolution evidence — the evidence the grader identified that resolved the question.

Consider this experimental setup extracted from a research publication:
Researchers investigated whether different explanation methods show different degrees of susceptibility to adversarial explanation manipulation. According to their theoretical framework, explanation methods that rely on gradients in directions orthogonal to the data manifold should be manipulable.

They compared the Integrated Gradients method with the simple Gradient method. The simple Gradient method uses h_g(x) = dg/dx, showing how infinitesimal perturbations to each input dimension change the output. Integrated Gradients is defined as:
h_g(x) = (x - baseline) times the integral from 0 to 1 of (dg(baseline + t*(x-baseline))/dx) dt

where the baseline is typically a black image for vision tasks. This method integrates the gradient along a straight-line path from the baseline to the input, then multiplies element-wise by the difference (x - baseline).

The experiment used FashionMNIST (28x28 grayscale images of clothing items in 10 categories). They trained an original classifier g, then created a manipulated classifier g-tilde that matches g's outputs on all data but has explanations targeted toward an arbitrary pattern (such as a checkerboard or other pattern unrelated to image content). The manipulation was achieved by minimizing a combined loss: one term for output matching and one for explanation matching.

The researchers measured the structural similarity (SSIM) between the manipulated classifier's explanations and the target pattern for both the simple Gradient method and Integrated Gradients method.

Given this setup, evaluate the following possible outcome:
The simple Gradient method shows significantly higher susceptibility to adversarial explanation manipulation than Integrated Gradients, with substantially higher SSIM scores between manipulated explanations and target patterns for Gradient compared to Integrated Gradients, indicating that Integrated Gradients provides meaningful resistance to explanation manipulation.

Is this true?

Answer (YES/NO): NO